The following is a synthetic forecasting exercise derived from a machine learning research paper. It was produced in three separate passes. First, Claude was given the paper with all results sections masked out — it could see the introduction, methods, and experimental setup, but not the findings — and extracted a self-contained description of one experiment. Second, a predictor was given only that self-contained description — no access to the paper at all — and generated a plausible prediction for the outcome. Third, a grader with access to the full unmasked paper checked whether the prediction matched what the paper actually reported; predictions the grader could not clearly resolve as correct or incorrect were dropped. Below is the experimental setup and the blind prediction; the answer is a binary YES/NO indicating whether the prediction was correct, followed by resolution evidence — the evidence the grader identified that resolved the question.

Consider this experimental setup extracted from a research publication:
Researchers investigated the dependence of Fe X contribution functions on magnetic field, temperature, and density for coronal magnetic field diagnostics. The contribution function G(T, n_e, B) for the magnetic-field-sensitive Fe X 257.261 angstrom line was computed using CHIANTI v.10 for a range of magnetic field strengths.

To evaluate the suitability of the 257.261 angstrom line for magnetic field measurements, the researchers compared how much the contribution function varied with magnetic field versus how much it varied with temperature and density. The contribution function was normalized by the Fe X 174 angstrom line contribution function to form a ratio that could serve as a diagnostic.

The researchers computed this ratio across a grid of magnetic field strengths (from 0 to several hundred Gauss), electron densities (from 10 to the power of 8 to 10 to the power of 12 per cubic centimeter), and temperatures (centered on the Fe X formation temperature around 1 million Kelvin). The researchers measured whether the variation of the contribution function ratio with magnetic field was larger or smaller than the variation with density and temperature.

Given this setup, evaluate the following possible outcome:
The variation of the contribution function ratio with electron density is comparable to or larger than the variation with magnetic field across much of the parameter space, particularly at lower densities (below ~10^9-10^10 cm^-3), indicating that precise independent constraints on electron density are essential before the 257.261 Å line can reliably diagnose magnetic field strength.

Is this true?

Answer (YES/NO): YES